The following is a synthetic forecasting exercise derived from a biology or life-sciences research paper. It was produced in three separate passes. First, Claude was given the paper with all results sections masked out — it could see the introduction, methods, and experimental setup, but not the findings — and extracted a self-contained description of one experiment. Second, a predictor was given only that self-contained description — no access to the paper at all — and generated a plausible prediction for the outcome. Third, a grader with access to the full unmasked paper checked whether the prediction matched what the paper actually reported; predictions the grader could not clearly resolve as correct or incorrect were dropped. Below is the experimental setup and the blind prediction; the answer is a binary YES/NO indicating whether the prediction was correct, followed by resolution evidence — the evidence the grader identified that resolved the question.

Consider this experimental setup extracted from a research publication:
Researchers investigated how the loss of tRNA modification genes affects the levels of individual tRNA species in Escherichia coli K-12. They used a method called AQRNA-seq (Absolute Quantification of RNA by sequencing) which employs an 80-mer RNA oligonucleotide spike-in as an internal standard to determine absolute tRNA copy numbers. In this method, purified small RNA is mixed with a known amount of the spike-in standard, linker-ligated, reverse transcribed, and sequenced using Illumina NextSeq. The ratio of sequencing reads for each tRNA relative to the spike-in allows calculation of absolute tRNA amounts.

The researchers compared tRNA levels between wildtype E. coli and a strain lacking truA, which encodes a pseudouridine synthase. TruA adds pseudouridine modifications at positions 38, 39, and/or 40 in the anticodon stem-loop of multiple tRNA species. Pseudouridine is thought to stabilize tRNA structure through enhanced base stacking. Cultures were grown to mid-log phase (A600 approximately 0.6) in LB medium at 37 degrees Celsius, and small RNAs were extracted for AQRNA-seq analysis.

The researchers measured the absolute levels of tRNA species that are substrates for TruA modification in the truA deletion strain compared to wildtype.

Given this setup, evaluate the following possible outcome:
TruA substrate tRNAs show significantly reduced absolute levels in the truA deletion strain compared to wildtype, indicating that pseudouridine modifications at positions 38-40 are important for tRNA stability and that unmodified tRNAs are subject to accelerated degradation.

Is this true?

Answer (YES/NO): NO